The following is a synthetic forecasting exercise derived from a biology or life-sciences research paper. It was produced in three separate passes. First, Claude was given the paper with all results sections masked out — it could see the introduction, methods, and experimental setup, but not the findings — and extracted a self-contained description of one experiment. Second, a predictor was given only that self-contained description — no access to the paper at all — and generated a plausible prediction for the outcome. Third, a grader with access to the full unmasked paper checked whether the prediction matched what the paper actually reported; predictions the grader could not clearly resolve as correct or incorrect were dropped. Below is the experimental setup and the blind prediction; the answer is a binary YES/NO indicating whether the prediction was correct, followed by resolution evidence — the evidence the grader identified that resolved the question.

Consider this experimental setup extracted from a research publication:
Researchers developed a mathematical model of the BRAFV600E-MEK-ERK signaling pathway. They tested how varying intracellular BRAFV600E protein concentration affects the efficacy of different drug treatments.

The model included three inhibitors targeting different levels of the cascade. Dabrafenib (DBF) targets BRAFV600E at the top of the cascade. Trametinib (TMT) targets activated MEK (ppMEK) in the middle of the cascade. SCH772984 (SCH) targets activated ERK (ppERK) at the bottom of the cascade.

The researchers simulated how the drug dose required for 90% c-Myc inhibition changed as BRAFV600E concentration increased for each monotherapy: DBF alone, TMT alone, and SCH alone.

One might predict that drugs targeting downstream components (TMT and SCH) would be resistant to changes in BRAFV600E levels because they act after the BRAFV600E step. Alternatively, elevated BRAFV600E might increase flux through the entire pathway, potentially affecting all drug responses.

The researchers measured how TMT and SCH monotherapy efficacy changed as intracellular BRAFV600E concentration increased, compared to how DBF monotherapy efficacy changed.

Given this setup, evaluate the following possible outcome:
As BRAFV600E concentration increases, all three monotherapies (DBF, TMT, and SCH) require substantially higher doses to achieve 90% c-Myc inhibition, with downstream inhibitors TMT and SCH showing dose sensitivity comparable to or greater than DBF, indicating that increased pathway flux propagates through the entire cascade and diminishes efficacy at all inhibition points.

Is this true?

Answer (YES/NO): NO